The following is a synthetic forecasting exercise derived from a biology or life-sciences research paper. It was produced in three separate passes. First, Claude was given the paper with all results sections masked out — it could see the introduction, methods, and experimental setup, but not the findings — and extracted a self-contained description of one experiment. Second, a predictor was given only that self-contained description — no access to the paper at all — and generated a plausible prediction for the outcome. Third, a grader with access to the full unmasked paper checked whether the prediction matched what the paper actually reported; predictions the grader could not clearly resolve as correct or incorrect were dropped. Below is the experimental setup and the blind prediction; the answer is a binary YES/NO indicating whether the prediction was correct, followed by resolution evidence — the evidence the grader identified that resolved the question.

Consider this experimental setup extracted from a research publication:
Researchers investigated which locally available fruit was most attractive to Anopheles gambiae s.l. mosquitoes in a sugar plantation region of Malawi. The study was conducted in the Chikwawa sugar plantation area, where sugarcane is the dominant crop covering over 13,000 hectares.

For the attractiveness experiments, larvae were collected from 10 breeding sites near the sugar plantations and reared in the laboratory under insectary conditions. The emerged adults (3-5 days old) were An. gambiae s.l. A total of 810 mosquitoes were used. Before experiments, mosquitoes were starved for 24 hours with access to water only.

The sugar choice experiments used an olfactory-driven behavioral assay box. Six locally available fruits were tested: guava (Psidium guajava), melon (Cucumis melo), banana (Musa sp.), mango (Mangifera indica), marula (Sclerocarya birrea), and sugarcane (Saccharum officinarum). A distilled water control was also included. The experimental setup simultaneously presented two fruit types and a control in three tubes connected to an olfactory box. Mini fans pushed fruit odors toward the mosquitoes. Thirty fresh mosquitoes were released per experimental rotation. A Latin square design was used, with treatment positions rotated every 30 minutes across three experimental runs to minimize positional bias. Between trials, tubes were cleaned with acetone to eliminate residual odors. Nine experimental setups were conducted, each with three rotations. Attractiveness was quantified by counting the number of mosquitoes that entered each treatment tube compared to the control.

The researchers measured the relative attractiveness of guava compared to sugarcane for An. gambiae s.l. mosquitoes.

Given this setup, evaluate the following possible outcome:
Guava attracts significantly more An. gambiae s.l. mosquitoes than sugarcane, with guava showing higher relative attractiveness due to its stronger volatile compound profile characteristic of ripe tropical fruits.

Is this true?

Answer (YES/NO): YES